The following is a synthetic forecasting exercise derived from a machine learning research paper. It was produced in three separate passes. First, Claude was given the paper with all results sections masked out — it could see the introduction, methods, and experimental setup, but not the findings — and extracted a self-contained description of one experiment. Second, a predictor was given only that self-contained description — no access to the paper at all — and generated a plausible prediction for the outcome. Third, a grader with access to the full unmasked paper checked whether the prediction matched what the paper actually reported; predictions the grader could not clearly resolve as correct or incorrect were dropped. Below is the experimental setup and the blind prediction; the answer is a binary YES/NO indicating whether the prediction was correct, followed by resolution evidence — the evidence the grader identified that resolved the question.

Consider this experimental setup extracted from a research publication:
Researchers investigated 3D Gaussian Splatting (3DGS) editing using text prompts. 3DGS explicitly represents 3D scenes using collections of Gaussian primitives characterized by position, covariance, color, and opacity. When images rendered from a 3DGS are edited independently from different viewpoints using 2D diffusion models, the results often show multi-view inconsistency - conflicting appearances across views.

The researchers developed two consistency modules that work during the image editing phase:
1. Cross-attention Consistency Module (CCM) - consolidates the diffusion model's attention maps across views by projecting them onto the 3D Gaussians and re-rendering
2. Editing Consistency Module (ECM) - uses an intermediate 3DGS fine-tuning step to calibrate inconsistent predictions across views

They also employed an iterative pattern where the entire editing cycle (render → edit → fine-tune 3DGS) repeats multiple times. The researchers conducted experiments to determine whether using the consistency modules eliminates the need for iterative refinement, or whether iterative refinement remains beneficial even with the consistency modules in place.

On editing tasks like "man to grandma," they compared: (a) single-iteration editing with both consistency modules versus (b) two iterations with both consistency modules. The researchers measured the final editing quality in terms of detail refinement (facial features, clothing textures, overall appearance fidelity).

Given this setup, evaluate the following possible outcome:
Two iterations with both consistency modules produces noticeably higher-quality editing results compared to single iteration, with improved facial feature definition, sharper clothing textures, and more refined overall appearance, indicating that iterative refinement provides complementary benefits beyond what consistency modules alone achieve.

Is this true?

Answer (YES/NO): YES